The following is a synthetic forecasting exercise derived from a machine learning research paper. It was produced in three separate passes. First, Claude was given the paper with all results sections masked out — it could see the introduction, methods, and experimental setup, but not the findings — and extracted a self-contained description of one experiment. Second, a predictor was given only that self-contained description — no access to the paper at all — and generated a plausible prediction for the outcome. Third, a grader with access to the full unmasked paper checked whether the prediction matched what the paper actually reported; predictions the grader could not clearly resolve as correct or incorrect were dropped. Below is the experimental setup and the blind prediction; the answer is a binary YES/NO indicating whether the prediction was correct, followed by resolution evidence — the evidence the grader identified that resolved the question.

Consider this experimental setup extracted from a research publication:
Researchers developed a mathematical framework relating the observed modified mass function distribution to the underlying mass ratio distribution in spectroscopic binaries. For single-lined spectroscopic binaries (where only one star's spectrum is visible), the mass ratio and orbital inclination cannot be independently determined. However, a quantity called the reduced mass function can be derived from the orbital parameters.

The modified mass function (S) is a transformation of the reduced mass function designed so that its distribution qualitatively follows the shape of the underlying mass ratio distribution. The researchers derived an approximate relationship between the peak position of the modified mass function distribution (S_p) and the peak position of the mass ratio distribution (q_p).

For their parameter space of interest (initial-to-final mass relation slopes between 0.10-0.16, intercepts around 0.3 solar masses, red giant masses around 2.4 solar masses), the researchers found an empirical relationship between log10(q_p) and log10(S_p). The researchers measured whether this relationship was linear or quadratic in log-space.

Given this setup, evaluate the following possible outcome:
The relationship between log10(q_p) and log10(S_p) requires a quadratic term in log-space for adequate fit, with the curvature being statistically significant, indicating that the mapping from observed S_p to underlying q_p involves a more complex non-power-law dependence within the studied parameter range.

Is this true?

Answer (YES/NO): YES